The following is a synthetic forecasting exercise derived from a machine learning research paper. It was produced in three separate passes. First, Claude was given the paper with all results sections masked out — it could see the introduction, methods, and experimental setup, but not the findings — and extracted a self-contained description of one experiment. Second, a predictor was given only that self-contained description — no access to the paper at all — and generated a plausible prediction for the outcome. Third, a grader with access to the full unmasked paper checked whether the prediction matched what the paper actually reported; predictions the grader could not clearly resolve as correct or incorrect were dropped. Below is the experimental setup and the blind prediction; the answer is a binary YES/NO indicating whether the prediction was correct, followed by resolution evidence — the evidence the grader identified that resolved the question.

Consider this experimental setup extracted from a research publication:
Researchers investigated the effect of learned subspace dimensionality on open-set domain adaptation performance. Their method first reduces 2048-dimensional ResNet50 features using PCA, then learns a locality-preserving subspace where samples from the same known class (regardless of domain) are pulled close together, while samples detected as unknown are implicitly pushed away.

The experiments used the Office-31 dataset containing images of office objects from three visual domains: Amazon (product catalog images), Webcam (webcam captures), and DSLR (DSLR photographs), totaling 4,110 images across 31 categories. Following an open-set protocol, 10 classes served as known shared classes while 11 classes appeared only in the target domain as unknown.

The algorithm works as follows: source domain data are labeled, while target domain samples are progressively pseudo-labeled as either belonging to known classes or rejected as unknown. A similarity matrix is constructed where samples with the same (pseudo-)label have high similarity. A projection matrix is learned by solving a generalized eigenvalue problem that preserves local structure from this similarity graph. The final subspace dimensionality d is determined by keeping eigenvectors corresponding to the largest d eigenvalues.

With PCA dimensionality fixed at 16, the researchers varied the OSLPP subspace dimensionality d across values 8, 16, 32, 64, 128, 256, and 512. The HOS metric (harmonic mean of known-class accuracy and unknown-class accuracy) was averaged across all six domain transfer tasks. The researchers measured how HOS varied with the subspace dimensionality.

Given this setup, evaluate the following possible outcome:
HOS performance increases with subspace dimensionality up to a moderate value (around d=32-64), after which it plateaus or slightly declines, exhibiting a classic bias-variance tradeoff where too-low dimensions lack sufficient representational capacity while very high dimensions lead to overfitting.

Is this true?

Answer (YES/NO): NO